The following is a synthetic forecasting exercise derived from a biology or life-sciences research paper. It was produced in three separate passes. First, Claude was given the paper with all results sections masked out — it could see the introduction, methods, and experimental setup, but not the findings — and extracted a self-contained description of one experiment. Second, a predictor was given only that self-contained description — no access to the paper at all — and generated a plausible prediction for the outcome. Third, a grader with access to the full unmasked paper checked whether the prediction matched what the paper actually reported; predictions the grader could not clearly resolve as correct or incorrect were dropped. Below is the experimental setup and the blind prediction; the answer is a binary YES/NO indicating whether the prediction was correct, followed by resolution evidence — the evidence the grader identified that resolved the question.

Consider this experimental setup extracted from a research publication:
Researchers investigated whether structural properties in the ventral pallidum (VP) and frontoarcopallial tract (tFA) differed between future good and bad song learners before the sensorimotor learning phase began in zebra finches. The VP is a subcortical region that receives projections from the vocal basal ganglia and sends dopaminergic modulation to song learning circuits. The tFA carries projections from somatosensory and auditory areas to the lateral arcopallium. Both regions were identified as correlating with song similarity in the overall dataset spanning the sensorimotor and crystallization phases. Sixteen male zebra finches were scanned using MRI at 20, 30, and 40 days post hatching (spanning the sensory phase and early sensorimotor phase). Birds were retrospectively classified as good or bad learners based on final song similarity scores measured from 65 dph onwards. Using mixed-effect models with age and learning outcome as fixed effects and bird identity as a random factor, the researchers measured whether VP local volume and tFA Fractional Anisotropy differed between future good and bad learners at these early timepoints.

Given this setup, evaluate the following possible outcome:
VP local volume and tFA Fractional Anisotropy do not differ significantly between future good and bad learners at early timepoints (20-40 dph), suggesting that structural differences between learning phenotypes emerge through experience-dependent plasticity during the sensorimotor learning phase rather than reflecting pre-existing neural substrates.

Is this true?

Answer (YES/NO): YES